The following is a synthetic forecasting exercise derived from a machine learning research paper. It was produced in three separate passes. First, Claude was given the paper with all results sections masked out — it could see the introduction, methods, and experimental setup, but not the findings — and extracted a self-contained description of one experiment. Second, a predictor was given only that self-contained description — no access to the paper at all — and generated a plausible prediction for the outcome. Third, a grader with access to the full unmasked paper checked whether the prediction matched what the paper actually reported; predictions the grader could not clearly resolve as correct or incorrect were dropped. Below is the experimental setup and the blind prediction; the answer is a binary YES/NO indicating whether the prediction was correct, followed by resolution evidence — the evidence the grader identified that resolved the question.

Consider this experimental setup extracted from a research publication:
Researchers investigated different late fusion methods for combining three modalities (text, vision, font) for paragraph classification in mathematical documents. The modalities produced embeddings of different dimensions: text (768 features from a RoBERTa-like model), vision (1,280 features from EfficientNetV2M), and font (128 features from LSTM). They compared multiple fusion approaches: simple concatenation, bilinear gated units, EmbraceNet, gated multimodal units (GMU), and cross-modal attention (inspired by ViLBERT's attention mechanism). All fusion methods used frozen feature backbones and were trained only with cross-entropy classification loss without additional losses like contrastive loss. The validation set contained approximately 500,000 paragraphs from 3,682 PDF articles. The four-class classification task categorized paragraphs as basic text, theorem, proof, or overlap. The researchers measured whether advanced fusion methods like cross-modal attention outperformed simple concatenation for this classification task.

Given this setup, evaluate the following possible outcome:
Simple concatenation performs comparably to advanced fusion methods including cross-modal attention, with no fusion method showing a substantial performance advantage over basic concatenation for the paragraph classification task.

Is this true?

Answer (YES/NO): YES